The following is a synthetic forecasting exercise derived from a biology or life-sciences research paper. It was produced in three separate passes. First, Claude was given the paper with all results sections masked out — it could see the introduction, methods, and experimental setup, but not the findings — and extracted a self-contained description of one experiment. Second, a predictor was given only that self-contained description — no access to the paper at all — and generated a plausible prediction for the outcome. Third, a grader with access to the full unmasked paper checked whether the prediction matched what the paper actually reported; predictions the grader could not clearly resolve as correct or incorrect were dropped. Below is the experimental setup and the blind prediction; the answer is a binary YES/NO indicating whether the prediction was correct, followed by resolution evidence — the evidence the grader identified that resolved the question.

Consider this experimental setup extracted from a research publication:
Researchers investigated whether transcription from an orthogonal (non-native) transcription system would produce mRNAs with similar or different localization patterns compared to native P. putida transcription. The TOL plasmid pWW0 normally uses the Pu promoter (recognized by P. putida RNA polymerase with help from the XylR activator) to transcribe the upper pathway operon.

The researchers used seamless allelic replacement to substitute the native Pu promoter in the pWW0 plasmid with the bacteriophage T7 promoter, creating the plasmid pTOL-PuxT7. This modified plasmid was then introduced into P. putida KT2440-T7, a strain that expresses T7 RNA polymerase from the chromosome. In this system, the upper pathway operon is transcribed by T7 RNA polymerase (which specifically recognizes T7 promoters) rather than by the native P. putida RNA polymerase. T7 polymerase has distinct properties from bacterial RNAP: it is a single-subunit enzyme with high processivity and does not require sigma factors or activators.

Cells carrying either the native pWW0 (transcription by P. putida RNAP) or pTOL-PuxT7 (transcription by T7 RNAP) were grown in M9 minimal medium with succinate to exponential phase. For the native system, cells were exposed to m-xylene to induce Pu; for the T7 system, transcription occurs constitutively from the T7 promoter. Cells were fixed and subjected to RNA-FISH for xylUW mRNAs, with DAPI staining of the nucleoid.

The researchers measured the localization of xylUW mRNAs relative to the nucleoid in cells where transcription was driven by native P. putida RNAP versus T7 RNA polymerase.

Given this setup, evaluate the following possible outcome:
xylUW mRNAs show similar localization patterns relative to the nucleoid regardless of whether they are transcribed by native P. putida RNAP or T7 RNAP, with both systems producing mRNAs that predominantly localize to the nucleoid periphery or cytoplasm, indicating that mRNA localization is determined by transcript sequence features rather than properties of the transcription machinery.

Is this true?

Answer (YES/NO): YES